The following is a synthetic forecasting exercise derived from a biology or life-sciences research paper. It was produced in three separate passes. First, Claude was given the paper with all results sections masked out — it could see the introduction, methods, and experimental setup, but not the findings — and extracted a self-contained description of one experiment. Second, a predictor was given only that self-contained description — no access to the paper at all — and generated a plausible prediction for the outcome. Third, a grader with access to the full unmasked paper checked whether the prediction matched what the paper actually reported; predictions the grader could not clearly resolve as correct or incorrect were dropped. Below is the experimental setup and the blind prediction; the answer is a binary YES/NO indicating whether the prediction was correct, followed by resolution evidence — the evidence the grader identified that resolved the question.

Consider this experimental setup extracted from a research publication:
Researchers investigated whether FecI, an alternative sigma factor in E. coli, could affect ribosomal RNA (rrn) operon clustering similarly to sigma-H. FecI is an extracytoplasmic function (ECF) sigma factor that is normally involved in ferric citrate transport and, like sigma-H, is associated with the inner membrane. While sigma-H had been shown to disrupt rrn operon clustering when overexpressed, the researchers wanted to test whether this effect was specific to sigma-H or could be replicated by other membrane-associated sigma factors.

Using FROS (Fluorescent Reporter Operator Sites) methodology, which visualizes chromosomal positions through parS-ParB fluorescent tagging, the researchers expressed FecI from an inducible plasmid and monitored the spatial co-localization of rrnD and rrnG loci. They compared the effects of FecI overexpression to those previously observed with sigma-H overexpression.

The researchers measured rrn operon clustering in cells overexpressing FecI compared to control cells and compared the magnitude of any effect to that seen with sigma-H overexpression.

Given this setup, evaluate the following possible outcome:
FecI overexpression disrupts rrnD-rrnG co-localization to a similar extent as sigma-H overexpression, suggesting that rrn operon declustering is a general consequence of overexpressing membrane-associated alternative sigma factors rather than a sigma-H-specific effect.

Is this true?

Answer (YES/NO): NO